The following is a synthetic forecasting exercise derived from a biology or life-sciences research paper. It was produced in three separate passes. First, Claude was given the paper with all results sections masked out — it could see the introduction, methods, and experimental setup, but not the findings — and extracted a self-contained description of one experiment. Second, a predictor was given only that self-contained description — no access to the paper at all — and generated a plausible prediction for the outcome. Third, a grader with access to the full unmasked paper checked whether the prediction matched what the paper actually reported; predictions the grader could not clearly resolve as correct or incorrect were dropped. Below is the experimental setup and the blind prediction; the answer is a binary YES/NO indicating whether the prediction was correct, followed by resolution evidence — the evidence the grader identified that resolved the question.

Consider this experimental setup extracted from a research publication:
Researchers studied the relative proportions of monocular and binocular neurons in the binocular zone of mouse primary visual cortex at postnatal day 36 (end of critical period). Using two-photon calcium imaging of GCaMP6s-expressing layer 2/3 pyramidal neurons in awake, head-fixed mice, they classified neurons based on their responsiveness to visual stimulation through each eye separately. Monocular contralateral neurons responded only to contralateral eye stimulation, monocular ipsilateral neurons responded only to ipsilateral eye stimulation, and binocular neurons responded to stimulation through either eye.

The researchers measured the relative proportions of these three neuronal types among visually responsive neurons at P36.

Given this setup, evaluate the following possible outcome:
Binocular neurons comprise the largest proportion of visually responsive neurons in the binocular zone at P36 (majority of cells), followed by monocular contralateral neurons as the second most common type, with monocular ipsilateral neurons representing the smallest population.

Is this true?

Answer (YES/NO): NO